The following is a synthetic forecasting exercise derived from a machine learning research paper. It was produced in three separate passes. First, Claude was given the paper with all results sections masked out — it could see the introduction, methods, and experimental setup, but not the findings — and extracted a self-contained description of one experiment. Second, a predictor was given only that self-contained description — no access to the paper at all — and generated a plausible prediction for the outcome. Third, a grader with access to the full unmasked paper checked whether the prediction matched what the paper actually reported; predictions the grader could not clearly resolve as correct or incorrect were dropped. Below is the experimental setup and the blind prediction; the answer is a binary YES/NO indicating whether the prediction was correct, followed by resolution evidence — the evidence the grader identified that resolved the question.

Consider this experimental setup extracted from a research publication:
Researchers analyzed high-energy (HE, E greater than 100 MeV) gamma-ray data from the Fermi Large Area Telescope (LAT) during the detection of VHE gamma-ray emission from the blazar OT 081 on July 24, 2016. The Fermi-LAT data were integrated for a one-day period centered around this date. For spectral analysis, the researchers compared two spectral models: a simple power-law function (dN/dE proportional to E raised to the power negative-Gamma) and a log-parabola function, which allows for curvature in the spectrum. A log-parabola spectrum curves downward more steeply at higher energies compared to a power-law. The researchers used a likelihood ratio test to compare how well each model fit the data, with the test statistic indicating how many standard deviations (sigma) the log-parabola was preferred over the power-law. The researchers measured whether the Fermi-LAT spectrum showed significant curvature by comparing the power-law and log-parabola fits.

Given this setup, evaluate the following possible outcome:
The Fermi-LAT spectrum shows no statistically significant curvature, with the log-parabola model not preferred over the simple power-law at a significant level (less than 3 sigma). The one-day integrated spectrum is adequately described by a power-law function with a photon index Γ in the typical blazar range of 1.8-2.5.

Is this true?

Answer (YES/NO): YES